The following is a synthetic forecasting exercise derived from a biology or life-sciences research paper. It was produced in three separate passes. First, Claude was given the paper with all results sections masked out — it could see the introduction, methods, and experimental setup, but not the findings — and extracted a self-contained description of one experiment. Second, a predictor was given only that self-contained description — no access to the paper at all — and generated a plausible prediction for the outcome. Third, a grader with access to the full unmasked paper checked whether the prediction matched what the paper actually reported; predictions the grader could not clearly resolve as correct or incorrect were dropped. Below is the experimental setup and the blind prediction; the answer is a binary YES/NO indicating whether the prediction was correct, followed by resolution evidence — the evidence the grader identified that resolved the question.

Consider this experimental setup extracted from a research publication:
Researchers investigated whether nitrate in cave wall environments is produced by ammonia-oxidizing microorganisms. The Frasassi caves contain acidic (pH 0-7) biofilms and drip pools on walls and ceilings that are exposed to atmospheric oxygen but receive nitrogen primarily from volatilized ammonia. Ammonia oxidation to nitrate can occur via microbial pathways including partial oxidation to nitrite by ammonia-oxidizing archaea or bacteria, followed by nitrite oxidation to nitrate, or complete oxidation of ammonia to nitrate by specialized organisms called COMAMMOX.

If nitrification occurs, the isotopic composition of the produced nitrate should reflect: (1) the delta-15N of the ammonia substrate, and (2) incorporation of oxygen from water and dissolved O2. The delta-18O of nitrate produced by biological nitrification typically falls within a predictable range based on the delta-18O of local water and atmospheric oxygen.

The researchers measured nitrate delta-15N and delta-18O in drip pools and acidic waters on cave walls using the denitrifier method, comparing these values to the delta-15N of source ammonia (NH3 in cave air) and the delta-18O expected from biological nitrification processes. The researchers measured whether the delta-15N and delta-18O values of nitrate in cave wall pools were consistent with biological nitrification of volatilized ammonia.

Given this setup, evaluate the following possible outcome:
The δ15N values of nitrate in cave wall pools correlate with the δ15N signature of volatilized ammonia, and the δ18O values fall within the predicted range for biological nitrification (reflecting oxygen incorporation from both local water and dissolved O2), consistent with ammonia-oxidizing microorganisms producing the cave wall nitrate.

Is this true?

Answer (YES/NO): NO